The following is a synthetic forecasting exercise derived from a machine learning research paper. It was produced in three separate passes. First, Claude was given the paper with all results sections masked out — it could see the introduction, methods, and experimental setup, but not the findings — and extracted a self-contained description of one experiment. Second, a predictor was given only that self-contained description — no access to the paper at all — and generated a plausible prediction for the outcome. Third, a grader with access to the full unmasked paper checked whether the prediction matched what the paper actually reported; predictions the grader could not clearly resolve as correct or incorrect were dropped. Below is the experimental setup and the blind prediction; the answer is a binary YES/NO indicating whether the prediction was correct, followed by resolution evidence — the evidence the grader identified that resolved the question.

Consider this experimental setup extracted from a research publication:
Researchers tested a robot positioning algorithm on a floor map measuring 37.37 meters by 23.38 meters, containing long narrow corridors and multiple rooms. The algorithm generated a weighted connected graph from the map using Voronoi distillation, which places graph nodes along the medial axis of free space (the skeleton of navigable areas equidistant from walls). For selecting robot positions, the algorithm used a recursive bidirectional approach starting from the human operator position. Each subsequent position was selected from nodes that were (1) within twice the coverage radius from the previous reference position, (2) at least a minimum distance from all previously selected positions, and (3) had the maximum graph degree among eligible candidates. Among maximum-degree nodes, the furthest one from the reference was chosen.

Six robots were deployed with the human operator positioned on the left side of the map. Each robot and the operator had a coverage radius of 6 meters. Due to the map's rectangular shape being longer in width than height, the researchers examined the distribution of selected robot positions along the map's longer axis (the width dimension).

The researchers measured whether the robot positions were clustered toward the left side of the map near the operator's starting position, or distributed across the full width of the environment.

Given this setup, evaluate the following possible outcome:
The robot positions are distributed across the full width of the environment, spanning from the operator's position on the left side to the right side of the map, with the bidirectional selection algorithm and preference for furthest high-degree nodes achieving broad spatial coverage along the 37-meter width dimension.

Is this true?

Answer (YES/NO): YES